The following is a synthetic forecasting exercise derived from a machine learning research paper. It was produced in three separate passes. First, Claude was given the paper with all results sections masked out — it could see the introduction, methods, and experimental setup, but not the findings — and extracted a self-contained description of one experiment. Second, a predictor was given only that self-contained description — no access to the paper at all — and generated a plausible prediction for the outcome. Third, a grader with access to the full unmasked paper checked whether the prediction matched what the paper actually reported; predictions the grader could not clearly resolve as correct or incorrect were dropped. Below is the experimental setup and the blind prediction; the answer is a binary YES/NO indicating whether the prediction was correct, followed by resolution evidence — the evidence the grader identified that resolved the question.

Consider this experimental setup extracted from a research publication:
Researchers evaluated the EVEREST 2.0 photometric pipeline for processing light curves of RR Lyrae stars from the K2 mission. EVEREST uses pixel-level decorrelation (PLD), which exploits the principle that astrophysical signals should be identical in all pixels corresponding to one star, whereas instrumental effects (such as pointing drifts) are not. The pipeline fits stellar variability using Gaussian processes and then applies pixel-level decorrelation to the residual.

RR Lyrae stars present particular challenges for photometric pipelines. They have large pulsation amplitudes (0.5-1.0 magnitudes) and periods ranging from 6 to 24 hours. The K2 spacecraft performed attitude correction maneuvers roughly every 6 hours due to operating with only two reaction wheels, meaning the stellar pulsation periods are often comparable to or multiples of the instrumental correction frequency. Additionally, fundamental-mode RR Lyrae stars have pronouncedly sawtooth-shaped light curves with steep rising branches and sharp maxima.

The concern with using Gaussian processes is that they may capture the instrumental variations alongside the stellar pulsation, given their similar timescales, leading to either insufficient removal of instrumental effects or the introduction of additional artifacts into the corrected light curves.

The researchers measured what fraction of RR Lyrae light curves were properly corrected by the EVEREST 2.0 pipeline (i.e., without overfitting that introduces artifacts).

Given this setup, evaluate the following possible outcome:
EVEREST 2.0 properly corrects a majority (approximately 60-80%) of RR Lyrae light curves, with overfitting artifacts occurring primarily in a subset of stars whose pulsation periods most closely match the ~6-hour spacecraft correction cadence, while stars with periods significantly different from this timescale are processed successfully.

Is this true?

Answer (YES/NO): NO